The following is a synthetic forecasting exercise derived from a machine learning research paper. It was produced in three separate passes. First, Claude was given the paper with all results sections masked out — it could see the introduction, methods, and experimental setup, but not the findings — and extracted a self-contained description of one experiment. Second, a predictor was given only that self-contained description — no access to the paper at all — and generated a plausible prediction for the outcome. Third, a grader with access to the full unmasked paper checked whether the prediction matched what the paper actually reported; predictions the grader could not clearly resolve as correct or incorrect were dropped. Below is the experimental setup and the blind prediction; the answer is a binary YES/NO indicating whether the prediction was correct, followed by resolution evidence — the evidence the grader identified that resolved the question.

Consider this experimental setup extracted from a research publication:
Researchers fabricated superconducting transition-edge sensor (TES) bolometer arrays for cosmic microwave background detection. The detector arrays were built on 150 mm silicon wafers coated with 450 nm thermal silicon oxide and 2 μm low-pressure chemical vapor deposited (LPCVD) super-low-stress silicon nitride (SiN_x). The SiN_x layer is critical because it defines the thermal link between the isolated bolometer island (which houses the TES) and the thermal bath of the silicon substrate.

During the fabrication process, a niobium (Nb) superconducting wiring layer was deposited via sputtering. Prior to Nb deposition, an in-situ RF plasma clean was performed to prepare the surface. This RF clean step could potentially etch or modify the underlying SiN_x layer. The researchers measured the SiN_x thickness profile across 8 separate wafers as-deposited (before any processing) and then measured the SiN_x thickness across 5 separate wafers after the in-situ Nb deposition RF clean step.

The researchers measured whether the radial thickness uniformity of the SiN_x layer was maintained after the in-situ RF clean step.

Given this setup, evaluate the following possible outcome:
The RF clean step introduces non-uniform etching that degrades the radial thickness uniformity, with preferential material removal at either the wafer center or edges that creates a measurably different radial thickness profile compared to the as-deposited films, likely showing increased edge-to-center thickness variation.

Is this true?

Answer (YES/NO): NO